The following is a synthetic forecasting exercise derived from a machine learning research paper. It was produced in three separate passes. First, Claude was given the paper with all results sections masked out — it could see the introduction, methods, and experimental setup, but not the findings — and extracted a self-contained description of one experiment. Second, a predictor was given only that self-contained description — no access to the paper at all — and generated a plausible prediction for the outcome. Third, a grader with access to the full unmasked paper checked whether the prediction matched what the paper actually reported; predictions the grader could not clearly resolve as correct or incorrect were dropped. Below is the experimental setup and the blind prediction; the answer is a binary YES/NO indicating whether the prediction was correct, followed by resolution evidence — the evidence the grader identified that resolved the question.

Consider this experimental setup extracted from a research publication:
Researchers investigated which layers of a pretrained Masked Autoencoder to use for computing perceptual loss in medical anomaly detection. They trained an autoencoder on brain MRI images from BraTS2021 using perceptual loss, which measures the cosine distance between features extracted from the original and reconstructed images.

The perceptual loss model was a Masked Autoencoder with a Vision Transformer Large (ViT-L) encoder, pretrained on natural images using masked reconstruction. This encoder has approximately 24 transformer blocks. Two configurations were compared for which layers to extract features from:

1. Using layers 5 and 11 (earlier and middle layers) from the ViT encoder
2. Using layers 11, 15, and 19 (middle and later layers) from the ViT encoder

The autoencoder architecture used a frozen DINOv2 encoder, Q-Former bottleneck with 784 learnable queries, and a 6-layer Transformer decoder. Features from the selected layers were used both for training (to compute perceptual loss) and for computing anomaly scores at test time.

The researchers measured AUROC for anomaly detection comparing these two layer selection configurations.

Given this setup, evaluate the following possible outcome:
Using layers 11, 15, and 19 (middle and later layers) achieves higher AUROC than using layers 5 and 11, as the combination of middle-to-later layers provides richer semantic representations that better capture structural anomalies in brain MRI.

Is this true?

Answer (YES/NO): YES